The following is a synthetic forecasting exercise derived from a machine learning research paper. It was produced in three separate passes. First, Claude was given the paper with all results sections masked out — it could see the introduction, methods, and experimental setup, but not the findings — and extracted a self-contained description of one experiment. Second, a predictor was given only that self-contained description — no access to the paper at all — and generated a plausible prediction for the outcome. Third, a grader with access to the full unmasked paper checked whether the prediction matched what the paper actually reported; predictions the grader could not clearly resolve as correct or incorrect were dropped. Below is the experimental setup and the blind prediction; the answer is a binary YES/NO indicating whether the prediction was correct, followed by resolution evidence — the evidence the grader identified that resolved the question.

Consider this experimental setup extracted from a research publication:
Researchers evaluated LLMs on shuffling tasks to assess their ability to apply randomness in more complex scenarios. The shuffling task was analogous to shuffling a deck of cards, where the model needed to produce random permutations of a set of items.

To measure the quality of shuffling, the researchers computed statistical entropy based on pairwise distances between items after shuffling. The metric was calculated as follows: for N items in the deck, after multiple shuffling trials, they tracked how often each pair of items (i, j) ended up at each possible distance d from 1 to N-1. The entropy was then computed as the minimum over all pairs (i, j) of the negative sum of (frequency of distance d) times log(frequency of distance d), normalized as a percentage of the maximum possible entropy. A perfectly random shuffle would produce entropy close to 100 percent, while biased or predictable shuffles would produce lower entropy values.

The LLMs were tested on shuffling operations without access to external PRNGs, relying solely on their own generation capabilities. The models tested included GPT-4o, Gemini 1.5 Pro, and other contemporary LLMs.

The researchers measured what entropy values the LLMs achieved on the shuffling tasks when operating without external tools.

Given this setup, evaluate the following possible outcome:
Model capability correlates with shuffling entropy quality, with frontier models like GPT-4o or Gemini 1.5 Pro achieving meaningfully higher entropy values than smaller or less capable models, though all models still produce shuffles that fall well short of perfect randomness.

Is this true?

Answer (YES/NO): NO